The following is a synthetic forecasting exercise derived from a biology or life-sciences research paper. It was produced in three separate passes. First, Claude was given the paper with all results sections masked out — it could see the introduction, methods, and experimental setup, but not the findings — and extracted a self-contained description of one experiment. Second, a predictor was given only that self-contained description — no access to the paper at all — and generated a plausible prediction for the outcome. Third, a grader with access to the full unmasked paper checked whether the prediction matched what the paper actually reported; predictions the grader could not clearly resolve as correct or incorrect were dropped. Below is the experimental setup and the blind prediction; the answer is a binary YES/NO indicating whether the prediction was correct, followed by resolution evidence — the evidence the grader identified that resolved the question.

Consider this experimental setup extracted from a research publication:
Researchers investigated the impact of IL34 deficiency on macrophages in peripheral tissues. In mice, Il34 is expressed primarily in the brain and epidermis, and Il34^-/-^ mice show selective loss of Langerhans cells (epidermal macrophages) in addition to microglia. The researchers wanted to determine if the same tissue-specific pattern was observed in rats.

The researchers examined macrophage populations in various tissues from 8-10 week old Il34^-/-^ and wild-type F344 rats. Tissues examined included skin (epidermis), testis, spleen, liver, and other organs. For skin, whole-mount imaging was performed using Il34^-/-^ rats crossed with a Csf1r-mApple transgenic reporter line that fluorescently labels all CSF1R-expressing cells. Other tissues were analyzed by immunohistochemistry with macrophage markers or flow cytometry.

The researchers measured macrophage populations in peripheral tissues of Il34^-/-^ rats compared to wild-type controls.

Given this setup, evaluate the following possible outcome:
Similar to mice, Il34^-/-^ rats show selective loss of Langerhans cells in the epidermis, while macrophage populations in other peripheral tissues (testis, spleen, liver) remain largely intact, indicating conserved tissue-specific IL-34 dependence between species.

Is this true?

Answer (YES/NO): NO